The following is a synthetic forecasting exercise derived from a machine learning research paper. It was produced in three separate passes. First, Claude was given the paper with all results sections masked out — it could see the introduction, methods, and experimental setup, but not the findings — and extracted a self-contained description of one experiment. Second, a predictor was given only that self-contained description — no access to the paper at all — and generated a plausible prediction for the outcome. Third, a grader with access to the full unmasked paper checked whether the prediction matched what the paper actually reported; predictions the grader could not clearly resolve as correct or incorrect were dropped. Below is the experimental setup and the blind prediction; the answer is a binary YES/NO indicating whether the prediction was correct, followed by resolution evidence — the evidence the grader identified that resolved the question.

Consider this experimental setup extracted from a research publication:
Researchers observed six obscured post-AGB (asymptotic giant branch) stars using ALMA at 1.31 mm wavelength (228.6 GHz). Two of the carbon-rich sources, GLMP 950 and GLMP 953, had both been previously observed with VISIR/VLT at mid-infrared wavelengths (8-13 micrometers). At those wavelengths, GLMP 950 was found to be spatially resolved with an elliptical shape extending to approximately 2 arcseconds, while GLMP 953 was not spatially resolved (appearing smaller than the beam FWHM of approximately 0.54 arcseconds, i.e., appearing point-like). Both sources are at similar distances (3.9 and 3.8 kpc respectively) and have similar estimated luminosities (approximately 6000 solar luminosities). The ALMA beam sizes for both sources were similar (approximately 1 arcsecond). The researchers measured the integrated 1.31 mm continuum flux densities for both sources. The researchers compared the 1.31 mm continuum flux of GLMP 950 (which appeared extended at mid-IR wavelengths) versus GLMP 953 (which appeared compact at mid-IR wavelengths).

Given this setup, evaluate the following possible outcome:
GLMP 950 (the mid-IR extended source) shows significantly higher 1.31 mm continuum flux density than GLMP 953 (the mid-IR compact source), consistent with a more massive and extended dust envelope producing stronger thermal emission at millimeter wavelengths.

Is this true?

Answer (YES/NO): NO